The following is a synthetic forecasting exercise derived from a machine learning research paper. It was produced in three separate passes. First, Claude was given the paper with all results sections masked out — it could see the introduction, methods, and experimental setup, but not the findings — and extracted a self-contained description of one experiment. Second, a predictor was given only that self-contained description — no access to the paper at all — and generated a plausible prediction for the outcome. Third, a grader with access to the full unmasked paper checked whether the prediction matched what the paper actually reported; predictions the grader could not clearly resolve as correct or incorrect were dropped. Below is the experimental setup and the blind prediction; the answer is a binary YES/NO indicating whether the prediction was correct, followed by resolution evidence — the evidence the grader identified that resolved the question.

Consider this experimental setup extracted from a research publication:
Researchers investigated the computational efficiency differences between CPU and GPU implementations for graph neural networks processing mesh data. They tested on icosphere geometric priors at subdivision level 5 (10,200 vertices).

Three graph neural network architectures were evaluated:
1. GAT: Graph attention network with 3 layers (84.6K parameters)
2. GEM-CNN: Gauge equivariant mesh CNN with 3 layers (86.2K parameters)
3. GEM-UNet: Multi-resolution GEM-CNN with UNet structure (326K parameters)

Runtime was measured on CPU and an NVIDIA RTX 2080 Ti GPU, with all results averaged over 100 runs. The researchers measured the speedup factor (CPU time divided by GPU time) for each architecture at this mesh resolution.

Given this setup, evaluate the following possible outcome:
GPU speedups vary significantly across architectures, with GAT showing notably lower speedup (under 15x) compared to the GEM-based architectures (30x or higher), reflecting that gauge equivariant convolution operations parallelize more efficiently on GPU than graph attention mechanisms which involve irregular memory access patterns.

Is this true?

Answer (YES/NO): NO